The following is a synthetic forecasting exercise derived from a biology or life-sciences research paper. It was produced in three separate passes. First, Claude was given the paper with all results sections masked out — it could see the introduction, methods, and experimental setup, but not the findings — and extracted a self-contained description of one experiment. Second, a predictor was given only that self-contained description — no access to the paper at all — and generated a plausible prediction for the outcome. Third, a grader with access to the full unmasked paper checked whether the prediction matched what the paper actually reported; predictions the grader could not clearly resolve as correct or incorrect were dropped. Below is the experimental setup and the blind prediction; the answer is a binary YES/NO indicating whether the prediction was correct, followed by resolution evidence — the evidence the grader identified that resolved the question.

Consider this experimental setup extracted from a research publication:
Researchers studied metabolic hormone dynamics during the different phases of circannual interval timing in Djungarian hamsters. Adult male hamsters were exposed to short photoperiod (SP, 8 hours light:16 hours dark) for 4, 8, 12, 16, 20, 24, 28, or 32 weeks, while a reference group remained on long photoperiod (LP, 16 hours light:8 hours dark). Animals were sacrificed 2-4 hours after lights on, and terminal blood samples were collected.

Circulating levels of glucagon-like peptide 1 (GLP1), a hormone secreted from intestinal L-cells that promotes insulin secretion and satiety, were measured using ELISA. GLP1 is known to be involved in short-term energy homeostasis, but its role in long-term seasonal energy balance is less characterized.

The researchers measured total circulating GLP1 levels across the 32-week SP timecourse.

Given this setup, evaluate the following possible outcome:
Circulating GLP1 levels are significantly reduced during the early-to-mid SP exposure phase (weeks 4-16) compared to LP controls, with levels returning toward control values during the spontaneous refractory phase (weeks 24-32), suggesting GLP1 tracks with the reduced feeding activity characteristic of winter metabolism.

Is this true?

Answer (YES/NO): NO